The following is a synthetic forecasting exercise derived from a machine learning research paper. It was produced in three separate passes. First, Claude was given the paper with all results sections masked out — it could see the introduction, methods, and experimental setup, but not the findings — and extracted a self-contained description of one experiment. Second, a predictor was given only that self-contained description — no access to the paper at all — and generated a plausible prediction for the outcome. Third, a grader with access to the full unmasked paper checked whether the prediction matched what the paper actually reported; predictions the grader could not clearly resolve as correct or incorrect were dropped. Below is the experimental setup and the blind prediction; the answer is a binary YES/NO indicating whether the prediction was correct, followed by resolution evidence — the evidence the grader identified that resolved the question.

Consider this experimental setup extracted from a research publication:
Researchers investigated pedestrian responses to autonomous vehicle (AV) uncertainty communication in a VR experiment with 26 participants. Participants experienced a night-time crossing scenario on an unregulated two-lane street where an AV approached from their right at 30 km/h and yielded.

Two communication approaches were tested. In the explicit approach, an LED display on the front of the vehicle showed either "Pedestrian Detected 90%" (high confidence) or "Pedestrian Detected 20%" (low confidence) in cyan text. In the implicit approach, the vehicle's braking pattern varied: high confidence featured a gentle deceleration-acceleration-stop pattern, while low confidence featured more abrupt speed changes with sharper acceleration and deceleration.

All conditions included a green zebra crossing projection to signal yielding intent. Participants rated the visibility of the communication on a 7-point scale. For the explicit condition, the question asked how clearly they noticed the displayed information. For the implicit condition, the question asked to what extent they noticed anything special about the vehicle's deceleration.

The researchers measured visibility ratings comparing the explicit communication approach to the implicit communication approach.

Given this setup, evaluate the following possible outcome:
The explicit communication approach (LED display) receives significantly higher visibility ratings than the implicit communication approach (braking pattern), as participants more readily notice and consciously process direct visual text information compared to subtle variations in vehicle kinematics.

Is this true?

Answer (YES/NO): YES